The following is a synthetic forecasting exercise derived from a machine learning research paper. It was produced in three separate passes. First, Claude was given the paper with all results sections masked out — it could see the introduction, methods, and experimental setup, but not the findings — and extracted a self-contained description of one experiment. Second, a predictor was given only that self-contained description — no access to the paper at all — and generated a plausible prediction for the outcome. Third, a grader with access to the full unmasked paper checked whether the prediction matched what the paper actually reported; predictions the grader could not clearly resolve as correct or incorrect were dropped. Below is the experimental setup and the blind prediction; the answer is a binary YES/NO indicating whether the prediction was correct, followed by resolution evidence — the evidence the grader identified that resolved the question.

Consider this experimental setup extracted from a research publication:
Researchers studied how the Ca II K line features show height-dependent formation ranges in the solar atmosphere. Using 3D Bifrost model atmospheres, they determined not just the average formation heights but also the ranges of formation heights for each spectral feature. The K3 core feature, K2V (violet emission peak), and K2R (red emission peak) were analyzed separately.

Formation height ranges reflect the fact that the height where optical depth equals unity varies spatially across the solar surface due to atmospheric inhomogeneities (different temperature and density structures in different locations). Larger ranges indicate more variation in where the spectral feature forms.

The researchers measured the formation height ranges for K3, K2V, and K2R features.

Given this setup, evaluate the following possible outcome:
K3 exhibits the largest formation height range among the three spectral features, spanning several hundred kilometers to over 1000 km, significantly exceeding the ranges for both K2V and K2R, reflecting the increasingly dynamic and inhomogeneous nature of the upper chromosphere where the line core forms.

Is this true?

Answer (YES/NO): YES